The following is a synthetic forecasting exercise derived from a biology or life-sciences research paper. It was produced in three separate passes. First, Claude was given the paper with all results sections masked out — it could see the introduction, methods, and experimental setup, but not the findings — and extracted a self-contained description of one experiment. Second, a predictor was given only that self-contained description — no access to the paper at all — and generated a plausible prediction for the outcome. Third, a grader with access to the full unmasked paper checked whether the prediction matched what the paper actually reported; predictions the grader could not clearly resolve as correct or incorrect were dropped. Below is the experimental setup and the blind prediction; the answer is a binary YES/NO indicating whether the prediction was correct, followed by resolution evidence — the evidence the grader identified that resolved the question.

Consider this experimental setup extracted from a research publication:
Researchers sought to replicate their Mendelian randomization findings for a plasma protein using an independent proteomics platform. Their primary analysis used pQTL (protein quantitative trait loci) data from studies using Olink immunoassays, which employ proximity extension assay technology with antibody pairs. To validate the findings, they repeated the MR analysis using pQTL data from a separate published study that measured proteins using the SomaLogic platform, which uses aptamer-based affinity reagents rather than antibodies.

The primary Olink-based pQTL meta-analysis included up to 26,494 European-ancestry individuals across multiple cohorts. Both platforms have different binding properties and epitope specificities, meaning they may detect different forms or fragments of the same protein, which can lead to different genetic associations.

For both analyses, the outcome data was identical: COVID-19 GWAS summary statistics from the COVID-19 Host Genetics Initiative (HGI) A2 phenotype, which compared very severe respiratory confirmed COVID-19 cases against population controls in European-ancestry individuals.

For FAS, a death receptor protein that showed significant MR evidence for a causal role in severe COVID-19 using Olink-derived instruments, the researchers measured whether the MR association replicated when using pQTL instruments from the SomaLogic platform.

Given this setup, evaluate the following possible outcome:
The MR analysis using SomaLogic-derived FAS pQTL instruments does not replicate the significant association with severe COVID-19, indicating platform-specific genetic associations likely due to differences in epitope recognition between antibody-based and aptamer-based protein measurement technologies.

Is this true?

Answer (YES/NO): NO